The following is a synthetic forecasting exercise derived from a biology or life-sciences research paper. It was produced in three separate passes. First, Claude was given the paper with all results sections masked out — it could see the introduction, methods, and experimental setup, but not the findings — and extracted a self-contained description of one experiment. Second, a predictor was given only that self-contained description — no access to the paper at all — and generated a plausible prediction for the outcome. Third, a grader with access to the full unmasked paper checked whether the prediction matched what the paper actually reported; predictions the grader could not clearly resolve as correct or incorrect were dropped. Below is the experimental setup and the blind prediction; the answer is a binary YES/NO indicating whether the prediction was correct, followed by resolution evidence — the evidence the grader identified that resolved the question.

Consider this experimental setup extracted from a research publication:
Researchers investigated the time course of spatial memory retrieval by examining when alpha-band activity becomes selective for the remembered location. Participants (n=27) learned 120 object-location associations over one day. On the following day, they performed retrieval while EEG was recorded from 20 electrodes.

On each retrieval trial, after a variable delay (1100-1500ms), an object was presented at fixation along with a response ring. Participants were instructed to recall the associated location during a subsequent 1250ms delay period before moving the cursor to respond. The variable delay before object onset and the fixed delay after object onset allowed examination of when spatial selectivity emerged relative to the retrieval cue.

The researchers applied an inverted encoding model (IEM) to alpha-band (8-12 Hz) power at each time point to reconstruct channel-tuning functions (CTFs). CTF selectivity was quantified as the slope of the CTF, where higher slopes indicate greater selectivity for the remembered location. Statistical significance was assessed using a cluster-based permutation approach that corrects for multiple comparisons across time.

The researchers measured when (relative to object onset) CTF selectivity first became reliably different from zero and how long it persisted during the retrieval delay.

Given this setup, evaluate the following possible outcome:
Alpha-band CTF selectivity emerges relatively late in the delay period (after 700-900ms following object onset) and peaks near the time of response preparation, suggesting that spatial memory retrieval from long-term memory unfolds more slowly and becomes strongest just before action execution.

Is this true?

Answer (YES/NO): NO